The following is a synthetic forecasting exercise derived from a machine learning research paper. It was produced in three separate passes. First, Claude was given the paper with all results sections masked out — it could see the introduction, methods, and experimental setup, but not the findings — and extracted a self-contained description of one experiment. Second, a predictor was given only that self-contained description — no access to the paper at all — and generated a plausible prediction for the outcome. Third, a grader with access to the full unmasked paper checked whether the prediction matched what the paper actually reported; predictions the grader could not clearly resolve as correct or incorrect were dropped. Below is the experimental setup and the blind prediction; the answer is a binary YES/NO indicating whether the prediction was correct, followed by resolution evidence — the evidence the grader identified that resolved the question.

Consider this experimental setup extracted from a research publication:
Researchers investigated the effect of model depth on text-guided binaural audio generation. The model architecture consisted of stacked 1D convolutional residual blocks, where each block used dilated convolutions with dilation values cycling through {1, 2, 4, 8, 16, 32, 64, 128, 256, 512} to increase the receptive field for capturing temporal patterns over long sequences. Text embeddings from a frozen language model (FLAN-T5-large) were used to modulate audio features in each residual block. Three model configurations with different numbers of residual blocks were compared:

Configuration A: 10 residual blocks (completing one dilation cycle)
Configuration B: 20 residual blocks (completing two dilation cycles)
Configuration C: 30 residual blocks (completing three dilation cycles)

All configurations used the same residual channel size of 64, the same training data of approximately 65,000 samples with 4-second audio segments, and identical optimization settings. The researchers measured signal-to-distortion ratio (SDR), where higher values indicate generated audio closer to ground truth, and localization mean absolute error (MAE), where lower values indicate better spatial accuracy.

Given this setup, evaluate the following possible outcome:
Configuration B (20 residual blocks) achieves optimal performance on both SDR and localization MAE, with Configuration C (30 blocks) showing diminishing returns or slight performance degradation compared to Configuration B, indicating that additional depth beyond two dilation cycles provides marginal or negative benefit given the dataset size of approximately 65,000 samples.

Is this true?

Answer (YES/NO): NO